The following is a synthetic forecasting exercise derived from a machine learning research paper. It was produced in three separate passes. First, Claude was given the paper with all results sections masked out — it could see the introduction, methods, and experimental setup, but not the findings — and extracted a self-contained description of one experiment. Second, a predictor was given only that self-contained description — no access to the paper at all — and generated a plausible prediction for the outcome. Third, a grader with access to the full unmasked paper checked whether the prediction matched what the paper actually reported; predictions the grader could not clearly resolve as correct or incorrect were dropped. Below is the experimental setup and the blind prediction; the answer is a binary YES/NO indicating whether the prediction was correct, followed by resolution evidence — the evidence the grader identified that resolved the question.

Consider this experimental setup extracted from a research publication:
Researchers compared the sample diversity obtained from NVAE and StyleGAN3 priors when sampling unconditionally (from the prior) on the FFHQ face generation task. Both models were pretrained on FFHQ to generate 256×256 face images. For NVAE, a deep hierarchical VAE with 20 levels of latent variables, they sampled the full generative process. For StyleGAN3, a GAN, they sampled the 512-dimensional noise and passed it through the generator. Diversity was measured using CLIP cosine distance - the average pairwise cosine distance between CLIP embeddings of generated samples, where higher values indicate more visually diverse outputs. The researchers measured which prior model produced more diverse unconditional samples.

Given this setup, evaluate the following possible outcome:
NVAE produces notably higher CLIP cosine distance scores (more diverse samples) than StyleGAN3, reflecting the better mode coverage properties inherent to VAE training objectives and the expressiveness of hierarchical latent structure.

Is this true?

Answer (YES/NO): NO